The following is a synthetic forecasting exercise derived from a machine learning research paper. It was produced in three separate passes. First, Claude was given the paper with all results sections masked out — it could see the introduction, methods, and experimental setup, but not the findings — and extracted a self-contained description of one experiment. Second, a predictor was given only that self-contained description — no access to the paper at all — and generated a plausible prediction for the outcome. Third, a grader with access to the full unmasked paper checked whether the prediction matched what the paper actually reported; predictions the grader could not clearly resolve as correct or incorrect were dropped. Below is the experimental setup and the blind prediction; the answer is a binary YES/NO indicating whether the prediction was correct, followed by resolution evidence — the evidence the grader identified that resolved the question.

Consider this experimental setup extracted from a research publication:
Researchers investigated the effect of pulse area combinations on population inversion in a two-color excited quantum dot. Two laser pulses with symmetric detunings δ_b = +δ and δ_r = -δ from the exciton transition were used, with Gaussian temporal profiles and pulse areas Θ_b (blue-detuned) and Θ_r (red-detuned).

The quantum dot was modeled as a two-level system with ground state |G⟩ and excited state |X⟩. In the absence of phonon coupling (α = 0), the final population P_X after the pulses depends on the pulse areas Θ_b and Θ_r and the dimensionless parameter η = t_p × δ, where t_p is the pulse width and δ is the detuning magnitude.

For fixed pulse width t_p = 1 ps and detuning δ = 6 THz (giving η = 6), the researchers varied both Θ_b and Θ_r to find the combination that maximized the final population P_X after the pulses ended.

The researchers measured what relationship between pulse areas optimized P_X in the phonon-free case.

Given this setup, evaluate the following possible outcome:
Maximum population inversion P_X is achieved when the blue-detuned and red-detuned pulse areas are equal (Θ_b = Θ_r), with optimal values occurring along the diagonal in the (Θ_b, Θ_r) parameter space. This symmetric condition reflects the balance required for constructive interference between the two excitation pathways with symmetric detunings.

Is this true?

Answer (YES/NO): NO